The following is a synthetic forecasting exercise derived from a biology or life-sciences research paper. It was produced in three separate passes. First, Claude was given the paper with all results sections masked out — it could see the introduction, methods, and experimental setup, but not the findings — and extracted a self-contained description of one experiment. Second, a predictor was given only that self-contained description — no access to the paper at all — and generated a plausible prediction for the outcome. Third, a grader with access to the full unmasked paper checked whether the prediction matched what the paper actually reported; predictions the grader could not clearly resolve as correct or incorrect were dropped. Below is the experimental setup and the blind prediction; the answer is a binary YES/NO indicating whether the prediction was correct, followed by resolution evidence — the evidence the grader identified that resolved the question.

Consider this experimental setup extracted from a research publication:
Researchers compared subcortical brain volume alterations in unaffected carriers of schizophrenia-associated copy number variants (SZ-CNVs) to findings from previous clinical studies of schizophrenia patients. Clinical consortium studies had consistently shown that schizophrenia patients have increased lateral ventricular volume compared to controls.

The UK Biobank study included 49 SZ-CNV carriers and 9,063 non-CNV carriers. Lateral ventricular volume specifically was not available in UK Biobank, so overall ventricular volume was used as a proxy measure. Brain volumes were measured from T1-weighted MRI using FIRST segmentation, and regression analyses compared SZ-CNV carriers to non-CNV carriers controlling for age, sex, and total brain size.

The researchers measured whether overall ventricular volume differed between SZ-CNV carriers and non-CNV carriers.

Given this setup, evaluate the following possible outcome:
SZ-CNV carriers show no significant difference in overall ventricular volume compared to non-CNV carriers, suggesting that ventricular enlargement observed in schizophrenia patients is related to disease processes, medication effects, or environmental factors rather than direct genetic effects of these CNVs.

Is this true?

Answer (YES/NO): YES